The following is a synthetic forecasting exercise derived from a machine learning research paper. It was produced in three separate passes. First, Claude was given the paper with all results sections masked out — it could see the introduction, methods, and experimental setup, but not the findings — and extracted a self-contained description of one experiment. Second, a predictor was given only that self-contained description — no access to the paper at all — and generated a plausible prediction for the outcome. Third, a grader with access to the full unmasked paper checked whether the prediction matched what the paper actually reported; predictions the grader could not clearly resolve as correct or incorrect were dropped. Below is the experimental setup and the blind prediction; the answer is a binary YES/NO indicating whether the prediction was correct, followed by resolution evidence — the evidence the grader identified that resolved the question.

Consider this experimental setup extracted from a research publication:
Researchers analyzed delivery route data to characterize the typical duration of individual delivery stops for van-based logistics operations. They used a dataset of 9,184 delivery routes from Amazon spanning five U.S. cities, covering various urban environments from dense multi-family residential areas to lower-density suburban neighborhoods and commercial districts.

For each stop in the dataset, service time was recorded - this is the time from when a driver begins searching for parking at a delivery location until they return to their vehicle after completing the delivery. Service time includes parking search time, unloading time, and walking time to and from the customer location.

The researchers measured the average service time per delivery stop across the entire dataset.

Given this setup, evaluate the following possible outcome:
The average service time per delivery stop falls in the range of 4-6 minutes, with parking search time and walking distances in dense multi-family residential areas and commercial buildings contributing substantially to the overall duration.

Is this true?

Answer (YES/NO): NO